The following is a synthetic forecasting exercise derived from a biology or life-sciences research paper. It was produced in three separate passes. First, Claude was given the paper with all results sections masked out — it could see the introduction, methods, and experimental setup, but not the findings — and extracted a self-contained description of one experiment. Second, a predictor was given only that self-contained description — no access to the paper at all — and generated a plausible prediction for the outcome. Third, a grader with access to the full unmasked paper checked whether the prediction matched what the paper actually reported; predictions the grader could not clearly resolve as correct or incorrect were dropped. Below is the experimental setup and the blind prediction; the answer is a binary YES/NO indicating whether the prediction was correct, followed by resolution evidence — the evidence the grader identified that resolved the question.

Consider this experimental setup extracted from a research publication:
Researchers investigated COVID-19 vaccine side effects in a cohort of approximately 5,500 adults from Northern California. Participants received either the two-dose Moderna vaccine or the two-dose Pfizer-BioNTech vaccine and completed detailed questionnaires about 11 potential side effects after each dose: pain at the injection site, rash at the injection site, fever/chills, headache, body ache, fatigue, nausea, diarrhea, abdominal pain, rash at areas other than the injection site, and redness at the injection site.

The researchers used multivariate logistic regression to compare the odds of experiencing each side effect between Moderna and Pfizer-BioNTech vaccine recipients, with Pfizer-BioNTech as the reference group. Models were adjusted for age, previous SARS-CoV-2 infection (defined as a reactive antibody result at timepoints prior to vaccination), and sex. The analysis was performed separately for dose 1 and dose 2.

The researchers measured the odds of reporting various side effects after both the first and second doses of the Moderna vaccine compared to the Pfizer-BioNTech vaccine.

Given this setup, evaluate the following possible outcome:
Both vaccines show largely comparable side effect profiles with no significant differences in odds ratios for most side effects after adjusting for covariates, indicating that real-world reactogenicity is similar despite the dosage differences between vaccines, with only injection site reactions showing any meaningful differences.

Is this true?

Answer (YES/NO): NO